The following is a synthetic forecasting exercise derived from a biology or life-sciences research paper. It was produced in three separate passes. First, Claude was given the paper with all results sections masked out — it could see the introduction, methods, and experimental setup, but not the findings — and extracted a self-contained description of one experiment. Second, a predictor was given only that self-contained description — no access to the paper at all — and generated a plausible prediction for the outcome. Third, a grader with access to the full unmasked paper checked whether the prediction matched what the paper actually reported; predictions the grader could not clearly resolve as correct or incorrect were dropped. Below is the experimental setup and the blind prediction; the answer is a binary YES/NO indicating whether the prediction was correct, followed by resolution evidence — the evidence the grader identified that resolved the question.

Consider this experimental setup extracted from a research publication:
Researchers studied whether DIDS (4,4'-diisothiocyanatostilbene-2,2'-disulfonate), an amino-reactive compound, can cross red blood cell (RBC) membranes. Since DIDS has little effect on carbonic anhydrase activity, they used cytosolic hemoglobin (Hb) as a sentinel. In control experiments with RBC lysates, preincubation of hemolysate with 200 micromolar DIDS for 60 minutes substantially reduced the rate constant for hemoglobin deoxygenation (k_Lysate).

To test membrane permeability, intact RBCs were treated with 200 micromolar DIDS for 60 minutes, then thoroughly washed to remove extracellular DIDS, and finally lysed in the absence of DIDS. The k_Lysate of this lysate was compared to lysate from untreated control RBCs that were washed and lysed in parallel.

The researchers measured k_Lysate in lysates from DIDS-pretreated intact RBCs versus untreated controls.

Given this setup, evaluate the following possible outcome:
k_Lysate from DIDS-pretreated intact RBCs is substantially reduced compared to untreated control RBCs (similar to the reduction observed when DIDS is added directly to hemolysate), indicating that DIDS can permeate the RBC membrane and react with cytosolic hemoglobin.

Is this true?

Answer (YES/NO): NO